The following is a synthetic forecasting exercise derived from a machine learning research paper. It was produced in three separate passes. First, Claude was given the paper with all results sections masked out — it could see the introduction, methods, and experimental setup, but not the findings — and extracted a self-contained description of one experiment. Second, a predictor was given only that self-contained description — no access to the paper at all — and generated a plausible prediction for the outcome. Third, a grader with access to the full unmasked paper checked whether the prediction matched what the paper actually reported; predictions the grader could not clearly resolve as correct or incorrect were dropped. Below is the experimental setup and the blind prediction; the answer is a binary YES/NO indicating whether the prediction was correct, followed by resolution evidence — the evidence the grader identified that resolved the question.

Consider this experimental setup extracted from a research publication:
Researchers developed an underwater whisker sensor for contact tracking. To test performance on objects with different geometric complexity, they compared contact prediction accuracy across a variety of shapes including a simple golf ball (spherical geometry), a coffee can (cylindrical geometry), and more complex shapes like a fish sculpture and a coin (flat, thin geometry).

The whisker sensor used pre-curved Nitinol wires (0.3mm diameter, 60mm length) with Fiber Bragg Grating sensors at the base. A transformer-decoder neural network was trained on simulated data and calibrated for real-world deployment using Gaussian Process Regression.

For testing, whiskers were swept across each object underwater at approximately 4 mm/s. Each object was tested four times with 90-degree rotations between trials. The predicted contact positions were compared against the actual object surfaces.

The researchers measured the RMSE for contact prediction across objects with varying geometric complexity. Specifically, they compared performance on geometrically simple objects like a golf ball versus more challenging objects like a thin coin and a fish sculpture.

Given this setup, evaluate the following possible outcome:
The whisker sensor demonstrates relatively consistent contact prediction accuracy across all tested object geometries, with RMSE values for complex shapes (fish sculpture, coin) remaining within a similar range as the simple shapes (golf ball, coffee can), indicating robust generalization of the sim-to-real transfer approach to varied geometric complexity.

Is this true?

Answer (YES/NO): NO